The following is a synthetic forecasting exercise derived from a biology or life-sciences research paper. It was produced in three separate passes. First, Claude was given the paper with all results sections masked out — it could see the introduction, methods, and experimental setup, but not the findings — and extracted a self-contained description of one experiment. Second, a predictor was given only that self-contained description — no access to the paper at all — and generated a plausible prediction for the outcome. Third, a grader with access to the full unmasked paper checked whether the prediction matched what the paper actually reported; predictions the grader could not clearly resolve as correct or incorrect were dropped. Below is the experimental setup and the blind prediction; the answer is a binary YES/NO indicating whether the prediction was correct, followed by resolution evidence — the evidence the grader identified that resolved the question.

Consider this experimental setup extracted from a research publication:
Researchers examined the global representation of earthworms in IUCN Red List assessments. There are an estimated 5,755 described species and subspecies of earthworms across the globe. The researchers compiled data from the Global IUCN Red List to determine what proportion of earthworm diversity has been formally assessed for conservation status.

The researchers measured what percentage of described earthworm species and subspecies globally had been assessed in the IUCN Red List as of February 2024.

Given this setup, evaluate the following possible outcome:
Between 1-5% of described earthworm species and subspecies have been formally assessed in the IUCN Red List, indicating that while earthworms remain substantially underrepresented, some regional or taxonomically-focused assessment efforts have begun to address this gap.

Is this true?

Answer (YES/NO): NO